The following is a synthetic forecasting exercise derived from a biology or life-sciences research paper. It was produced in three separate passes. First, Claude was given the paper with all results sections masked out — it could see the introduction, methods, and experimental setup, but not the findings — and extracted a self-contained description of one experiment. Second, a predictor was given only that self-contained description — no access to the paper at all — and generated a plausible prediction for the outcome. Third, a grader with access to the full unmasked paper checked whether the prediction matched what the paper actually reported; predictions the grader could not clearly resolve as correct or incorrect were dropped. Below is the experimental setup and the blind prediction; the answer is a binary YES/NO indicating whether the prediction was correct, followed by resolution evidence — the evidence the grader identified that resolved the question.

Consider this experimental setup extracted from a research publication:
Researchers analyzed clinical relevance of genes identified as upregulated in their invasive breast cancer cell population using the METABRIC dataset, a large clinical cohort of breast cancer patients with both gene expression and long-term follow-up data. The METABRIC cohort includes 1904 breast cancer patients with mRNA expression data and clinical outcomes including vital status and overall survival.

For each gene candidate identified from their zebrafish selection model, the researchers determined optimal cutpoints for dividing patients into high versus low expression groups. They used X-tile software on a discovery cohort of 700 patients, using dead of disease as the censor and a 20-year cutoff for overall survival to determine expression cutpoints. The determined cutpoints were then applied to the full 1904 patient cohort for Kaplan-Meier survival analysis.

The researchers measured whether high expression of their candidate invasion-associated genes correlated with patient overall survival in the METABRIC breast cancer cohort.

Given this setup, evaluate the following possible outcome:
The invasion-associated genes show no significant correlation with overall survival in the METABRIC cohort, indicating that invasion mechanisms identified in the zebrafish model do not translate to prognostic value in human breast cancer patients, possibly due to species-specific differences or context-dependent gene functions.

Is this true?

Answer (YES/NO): NO